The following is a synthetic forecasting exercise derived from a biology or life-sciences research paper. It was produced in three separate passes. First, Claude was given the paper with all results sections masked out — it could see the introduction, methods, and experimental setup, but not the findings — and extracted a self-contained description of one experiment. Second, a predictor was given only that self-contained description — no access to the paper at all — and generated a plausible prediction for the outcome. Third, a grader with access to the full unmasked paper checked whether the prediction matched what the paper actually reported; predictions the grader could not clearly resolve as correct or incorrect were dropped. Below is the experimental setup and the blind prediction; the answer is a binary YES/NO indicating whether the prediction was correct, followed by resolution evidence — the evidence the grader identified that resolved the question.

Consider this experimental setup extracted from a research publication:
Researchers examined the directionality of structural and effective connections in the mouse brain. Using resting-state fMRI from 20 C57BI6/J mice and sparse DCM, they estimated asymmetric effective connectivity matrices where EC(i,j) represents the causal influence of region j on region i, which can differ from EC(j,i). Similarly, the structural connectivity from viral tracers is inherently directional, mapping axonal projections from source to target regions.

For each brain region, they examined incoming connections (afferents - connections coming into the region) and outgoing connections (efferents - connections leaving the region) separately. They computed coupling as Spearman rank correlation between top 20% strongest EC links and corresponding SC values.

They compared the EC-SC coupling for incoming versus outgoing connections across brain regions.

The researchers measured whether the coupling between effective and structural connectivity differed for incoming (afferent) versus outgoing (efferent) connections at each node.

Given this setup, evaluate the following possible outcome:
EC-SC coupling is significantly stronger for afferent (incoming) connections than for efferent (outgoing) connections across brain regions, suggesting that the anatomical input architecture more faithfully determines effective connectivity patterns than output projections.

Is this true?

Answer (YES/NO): NO